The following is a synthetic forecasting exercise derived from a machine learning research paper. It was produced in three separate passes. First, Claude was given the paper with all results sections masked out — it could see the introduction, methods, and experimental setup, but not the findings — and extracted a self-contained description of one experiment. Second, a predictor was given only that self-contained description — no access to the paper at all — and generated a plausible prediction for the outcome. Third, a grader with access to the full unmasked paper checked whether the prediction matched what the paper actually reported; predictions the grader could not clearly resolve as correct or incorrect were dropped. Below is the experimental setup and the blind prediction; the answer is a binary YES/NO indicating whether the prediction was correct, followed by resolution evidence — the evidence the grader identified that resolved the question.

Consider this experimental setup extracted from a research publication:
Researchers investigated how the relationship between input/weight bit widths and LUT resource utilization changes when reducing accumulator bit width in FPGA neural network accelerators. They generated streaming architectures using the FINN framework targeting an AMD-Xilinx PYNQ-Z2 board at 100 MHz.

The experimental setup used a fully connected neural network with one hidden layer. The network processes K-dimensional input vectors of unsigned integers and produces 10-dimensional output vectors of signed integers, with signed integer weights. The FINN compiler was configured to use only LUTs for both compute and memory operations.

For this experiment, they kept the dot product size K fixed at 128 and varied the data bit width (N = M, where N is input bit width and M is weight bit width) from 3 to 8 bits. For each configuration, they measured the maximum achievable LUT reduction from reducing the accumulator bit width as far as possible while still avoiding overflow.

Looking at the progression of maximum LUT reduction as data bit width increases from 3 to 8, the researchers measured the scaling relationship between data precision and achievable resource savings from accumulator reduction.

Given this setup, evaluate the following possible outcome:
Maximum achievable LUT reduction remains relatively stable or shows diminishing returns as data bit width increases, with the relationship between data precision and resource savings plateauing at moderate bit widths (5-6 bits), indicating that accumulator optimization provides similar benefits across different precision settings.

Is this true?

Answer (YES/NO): NO